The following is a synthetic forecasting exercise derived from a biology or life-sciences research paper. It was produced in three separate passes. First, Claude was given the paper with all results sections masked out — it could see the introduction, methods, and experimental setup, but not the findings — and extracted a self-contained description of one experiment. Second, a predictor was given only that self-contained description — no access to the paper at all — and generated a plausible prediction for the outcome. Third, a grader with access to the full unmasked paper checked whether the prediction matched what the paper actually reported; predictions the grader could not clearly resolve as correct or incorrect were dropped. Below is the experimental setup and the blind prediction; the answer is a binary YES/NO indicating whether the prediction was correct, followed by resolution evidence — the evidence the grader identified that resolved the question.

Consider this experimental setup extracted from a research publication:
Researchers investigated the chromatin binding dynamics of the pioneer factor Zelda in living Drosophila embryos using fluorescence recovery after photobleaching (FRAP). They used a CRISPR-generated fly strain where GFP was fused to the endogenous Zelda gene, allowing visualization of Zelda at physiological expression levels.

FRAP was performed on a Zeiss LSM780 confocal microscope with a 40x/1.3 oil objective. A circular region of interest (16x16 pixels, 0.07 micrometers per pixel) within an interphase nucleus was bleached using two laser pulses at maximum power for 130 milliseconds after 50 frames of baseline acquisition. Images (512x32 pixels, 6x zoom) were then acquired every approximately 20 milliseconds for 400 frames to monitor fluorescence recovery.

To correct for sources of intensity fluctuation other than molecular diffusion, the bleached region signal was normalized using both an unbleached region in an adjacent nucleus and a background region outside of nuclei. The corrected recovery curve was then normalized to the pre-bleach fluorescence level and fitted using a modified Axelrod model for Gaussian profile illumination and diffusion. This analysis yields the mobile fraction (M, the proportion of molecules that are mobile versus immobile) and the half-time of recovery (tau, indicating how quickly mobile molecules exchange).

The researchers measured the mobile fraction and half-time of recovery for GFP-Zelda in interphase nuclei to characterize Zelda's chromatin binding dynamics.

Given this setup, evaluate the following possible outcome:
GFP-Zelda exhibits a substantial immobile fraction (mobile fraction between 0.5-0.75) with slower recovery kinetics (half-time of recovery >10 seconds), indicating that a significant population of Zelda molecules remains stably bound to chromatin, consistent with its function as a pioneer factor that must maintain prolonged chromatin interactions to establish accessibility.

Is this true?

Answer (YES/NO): NO